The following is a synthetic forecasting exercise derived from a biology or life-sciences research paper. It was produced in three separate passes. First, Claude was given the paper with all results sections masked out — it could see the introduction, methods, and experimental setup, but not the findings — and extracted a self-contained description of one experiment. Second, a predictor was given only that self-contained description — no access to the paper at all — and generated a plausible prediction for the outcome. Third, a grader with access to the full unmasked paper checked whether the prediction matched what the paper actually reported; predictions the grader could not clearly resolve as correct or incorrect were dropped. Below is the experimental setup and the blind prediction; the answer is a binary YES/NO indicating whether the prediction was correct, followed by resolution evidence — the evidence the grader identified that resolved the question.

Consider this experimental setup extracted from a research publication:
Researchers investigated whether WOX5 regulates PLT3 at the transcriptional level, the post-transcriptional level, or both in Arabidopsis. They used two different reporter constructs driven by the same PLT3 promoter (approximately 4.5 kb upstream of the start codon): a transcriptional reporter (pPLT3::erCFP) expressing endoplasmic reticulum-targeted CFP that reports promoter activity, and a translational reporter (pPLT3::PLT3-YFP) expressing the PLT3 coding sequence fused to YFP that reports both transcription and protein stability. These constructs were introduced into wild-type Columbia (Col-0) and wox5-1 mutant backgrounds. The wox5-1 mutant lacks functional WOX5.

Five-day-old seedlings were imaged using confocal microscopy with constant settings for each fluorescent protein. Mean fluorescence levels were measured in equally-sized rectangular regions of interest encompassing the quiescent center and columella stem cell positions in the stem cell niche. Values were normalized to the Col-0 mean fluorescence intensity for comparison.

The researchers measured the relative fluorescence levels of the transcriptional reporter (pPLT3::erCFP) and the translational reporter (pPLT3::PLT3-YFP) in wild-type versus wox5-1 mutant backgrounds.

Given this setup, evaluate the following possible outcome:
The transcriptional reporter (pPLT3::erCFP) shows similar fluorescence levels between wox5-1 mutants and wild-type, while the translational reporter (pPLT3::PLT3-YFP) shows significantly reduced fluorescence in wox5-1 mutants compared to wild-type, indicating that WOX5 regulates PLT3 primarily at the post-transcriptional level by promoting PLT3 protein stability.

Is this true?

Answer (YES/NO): NO